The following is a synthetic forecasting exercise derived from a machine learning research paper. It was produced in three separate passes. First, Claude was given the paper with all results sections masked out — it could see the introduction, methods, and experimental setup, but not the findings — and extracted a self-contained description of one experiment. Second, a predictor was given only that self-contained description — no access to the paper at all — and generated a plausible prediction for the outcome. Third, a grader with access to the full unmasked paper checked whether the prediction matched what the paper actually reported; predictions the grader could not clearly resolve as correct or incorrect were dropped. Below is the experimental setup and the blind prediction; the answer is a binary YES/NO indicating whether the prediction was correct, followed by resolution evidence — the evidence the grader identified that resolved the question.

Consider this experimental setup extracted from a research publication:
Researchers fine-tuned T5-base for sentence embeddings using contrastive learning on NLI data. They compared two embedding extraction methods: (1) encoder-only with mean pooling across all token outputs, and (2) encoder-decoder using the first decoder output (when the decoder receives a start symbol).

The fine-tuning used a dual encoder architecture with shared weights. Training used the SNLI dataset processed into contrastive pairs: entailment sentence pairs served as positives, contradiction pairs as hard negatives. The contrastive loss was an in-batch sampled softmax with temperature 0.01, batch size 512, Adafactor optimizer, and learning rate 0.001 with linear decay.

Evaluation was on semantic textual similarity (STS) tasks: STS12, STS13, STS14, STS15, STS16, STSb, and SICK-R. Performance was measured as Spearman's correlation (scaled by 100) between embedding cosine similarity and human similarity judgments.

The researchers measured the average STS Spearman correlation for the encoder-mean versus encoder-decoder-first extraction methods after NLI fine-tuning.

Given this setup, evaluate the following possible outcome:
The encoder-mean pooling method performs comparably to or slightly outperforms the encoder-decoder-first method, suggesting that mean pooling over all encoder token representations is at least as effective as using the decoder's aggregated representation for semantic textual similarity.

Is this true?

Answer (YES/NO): NO